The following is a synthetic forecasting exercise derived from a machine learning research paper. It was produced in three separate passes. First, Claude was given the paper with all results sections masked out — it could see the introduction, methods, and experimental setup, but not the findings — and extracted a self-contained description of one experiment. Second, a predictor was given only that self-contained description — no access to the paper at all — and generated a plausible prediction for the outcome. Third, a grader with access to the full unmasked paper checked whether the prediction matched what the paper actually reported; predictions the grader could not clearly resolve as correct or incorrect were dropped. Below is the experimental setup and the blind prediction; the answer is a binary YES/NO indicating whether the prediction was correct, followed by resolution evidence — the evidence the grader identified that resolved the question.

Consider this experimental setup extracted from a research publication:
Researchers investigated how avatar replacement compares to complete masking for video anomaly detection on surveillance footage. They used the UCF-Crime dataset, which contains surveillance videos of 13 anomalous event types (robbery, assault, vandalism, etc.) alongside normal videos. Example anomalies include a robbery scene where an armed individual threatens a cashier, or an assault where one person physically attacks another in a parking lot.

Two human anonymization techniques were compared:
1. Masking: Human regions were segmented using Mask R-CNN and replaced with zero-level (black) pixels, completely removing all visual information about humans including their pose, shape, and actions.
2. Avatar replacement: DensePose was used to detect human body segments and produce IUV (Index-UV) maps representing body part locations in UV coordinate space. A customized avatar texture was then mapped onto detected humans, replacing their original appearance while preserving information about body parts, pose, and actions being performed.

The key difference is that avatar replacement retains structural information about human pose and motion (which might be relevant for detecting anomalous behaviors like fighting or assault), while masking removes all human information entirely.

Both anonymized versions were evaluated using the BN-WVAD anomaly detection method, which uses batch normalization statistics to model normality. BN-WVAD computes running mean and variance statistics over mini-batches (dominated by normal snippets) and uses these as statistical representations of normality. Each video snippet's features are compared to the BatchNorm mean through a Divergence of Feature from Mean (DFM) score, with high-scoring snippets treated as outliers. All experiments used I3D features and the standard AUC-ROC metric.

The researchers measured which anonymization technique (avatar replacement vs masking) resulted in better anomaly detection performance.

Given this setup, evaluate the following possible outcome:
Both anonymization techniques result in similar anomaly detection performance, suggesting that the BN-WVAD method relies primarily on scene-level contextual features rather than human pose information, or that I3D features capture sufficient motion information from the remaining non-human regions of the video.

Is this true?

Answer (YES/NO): NO